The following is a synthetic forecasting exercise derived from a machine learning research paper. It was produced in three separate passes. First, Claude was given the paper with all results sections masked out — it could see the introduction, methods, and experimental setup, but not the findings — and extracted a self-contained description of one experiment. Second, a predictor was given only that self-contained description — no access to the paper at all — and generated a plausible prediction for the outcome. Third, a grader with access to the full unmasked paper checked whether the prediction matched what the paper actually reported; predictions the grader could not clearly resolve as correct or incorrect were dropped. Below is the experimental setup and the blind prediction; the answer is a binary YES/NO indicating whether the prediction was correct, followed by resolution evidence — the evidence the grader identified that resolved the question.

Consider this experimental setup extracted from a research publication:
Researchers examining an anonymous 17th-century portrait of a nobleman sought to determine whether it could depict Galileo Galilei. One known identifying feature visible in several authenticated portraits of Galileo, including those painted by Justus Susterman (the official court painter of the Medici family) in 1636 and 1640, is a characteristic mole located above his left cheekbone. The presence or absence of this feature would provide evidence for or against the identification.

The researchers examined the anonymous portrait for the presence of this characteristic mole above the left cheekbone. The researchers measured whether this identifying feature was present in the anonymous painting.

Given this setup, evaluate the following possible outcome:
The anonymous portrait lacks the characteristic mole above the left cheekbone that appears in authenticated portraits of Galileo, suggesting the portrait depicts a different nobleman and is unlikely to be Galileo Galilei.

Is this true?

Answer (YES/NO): NO